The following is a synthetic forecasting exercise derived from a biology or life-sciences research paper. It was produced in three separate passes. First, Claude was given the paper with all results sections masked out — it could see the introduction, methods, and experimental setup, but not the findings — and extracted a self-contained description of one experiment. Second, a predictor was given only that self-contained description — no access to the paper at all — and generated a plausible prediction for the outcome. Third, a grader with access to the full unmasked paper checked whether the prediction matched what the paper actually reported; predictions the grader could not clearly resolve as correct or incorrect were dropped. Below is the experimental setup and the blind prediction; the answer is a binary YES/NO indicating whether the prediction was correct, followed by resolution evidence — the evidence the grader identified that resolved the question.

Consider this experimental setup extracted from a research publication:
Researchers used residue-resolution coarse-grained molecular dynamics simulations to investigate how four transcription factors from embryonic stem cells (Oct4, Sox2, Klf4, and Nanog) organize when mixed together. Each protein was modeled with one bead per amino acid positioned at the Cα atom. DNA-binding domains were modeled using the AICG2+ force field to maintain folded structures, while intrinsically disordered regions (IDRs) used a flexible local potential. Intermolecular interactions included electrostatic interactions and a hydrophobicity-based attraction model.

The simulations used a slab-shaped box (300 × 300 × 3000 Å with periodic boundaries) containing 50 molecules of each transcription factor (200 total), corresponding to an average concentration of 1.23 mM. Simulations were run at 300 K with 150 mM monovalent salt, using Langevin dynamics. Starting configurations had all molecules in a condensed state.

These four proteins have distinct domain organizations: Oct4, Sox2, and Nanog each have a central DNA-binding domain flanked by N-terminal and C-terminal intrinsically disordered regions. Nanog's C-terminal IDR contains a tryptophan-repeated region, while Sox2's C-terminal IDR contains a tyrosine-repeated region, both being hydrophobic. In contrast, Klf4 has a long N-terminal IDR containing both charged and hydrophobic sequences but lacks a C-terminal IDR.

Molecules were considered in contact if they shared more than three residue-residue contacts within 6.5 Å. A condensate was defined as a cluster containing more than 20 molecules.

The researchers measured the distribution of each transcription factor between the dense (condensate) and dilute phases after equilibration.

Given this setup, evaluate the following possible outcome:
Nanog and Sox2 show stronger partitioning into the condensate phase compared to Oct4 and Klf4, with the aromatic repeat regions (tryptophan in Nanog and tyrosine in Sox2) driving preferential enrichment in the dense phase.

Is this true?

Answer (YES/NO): NO